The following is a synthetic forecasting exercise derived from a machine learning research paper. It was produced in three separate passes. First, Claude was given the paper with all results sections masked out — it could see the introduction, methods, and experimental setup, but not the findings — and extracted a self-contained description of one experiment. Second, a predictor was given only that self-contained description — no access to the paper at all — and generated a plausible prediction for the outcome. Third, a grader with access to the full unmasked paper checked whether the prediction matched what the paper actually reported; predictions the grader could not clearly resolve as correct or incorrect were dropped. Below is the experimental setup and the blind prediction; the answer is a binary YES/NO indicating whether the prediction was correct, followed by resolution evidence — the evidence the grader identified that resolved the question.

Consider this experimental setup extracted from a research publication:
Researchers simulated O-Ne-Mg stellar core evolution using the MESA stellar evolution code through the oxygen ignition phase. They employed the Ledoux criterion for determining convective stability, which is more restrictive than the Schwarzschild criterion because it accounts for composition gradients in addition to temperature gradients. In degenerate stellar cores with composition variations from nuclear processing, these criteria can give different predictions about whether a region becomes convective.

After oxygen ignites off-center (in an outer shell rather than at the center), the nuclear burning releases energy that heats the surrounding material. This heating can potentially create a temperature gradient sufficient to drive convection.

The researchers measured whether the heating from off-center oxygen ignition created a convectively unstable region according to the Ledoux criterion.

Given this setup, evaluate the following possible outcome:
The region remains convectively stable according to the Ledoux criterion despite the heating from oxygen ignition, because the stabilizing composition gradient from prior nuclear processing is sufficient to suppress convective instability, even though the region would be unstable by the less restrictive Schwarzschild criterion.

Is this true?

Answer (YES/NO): NO